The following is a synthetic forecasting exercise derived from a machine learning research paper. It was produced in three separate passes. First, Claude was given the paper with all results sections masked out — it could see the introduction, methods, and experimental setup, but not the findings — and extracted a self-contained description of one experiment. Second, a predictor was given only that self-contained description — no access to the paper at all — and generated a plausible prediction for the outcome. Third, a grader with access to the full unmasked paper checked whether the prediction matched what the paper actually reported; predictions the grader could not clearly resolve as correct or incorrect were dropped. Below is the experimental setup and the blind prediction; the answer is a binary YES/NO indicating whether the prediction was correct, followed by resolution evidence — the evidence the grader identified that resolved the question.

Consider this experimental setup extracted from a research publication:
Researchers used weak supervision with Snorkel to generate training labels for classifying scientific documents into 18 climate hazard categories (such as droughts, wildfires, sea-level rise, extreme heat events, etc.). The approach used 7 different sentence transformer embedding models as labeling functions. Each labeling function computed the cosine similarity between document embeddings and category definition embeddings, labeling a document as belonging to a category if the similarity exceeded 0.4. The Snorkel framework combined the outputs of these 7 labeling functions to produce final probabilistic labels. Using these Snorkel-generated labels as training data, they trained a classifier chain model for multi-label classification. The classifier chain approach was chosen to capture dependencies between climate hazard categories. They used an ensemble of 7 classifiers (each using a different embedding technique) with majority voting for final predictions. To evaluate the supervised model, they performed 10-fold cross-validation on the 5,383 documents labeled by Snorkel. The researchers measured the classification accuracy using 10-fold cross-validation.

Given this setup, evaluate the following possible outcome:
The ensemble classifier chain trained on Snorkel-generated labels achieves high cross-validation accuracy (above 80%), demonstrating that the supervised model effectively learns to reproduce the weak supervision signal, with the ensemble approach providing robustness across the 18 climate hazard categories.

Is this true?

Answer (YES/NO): YES